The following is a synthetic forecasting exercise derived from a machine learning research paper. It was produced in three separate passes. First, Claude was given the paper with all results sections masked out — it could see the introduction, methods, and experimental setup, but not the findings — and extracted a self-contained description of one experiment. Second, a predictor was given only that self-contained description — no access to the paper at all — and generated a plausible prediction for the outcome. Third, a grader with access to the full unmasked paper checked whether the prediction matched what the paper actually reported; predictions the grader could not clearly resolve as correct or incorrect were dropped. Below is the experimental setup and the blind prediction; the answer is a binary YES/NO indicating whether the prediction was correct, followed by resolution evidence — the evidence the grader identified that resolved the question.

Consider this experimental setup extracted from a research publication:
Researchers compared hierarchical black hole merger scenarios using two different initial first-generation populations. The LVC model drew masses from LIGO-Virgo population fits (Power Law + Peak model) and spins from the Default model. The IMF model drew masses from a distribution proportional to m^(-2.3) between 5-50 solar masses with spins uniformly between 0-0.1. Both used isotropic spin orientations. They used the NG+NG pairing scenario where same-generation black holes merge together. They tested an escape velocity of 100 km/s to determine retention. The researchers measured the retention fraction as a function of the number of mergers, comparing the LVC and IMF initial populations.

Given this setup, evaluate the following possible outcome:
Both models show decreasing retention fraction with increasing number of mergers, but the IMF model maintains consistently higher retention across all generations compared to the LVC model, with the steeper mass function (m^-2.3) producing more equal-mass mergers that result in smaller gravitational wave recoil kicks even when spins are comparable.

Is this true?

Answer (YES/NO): NO